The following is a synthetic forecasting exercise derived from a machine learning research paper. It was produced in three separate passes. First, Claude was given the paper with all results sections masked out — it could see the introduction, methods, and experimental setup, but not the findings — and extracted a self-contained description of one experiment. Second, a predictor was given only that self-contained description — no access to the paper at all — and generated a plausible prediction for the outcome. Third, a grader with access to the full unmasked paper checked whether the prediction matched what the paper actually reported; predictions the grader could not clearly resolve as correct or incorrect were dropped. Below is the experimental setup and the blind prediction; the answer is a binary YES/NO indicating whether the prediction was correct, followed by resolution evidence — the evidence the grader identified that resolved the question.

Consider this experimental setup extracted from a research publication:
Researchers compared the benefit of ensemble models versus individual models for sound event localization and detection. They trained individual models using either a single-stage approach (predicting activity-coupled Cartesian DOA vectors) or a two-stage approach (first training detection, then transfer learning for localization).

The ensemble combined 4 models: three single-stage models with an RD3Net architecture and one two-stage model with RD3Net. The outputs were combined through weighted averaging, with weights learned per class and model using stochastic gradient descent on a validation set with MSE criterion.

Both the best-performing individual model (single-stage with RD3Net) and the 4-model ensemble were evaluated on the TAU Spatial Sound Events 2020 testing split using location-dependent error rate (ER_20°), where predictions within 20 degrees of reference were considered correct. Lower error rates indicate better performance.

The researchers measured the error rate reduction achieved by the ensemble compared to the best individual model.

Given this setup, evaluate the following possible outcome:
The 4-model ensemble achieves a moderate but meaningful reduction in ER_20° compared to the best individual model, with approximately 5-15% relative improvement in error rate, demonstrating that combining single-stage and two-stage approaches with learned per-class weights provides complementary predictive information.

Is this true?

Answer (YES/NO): YES